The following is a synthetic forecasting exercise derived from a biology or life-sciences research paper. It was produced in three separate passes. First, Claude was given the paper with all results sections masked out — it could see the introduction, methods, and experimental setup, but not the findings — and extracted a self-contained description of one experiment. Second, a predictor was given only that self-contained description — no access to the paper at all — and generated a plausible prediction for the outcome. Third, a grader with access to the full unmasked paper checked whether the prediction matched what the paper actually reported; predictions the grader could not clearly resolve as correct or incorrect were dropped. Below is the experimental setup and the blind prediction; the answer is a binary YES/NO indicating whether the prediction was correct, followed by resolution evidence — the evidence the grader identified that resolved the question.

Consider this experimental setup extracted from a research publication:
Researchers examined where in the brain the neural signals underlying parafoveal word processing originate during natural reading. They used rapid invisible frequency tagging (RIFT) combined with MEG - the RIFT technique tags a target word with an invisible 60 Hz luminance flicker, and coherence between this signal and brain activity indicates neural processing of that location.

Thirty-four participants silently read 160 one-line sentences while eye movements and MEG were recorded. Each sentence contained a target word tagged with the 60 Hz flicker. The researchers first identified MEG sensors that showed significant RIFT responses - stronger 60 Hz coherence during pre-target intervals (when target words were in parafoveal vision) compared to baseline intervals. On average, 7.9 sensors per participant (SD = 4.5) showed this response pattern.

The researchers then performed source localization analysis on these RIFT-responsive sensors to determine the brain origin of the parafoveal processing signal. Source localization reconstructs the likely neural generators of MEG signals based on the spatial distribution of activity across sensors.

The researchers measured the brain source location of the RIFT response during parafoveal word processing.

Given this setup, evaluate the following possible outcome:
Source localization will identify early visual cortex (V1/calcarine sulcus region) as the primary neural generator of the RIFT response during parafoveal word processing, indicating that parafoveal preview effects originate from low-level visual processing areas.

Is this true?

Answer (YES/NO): NO